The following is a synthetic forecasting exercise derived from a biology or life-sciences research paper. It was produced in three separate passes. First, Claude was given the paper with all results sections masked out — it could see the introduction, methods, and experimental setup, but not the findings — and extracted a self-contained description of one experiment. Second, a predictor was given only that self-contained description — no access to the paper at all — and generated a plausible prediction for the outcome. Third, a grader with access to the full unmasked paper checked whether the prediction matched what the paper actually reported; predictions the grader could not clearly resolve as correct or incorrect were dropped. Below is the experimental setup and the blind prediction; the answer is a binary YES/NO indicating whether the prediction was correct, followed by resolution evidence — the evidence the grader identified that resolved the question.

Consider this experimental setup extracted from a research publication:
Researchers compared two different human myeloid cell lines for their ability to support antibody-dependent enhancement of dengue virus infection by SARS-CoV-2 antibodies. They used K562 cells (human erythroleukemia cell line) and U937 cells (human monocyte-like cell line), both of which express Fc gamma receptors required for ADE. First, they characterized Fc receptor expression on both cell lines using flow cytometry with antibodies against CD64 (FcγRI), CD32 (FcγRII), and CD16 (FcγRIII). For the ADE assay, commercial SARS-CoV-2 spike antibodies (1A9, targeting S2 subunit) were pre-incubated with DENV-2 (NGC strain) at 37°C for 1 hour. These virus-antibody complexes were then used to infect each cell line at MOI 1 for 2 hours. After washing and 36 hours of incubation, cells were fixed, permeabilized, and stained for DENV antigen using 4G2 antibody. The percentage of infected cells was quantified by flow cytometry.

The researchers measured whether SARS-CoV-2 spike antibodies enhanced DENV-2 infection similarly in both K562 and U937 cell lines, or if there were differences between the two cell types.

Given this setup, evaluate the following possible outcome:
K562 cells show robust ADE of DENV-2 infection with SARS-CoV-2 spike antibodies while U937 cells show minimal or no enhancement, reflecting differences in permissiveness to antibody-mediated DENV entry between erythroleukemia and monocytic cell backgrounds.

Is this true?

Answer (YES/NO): NO